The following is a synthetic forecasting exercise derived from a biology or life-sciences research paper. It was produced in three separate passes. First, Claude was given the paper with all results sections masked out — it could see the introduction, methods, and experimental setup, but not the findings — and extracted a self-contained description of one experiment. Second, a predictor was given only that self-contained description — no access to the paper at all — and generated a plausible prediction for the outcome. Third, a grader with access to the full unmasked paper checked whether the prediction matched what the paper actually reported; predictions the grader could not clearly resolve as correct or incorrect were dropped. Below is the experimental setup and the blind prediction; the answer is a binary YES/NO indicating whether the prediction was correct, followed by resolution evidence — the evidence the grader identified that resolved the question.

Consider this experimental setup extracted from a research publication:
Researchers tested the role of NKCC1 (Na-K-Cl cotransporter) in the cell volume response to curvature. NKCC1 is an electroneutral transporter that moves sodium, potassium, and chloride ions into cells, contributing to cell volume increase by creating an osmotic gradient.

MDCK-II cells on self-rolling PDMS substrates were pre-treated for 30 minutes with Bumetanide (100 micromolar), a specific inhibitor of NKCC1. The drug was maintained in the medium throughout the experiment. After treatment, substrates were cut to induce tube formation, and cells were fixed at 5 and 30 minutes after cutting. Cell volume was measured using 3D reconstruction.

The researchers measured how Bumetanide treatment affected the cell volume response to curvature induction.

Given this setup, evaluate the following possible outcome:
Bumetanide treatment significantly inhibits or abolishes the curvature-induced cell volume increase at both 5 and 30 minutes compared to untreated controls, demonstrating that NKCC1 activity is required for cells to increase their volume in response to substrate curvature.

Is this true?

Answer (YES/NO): NO